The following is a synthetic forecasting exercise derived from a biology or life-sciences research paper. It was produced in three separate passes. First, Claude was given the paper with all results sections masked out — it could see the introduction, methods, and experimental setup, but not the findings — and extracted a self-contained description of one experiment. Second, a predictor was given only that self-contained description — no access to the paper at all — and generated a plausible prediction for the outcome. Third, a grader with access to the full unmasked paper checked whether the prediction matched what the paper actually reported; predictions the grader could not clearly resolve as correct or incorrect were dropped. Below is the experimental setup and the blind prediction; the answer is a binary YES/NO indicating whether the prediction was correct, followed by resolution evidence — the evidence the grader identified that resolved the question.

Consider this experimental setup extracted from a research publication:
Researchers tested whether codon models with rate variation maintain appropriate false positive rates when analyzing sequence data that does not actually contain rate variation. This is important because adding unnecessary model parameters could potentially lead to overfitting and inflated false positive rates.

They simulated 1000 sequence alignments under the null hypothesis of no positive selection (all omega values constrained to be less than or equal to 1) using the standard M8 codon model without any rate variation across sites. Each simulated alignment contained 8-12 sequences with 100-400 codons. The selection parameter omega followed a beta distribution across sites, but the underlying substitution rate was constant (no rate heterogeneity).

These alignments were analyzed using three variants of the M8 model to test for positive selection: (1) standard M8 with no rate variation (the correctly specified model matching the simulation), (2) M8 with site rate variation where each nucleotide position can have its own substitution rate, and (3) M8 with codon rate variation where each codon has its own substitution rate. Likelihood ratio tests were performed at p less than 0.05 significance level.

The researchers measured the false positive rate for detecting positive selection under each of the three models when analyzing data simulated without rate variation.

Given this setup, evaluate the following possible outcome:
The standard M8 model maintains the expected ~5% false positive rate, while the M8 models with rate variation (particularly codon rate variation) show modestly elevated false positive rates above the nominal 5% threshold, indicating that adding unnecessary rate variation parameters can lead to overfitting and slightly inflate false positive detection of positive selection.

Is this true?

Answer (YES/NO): NO